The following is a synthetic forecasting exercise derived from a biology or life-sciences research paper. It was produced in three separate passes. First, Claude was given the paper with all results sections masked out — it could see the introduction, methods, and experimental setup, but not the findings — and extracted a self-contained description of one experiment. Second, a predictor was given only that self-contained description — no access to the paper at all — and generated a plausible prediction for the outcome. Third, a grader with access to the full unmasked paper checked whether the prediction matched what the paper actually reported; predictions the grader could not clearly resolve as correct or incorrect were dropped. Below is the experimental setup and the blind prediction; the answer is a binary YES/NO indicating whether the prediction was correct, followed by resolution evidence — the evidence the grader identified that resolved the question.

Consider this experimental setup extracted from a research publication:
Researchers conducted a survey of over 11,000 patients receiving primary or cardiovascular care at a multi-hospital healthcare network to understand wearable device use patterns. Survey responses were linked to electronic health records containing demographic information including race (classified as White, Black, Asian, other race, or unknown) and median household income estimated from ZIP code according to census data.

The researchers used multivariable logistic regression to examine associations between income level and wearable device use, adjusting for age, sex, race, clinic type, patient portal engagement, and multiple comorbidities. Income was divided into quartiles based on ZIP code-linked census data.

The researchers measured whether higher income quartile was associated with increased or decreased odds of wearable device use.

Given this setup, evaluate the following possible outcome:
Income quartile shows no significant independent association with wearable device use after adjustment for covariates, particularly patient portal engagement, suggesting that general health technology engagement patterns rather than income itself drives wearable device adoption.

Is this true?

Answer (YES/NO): NO